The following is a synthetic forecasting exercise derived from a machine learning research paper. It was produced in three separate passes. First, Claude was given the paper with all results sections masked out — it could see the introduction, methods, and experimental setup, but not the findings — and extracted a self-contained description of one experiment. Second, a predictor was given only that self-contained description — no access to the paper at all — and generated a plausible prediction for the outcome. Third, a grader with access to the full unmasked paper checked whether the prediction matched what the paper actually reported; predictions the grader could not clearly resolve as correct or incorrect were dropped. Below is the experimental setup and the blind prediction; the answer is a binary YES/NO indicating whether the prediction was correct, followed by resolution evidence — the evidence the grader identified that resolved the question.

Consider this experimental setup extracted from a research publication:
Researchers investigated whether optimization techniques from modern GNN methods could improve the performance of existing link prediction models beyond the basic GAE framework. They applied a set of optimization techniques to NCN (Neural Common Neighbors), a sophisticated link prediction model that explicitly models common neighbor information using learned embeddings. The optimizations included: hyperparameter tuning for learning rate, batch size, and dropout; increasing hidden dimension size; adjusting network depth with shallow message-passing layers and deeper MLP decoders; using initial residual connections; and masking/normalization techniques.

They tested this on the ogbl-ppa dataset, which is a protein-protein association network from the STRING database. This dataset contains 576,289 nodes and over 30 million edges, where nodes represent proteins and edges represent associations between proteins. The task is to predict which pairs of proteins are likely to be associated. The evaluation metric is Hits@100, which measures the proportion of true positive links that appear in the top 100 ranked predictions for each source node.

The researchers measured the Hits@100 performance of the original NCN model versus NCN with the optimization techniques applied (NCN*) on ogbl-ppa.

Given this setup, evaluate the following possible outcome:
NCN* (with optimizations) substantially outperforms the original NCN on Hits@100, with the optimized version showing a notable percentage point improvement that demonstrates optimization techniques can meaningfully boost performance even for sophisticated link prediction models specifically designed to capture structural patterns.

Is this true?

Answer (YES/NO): YES